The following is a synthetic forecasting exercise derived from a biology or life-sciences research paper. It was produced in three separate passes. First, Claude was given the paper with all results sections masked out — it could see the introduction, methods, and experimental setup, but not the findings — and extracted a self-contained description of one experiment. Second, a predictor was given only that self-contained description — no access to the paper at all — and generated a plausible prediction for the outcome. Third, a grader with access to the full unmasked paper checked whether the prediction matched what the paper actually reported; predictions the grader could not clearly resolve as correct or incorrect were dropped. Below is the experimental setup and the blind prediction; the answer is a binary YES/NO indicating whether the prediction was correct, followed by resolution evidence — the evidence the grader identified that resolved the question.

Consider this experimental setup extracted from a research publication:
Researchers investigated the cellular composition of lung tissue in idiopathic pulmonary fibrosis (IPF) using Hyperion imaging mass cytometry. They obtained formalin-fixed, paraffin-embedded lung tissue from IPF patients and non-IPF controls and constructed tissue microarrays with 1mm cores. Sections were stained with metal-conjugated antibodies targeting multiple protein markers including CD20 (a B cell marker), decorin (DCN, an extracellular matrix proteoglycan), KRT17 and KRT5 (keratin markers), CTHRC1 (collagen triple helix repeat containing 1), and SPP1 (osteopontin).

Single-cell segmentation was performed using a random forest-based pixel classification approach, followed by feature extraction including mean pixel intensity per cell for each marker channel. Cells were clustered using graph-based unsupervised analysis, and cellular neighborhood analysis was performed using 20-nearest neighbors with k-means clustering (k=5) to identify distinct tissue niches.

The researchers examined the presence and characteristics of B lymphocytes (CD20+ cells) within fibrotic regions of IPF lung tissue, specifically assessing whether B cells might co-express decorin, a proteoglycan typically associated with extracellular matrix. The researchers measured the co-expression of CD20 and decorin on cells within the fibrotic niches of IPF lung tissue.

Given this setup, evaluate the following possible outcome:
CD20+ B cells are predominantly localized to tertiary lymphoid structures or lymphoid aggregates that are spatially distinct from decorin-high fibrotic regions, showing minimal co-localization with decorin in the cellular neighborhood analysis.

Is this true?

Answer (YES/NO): NO